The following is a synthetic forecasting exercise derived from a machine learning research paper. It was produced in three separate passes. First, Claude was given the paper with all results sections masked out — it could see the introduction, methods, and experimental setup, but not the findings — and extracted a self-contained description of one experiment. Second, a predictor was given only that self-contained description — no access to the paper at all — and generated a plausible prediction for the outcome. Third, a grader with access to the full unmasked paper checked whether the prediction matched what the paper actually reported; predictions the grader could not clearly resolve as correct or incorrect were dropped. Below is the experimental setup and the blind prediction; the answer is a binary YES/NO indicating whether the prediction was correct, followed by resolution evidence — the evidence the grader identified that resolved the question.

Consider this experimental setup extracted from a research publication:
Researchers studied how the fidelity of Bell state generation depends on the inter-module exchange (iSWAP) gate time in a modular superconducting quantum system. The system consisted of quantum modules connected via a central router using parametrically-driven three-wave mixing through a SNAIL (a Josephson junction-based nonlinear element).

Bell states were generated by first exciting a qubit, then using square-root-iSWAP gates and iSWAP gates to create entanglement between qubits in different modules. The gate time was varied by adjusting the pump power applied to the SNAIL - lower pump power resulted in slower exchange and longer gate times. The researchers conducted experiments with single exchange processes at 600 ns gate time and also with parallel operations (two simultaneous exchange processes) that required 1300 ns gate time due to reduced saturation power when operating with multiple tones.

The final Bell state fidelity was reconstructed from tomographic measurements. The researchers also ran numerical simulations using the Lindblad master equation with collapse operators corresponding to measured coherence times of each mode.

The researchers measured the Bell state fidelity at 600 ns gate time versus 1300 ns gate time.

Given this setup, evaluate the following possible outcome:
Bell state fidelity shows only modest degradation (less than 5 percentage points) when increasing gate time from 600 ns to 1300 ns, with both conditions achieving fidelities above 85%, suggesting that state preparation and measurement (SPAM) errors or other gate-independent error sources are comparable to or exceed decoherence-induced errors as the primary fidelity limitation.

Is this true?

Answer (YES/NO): NO